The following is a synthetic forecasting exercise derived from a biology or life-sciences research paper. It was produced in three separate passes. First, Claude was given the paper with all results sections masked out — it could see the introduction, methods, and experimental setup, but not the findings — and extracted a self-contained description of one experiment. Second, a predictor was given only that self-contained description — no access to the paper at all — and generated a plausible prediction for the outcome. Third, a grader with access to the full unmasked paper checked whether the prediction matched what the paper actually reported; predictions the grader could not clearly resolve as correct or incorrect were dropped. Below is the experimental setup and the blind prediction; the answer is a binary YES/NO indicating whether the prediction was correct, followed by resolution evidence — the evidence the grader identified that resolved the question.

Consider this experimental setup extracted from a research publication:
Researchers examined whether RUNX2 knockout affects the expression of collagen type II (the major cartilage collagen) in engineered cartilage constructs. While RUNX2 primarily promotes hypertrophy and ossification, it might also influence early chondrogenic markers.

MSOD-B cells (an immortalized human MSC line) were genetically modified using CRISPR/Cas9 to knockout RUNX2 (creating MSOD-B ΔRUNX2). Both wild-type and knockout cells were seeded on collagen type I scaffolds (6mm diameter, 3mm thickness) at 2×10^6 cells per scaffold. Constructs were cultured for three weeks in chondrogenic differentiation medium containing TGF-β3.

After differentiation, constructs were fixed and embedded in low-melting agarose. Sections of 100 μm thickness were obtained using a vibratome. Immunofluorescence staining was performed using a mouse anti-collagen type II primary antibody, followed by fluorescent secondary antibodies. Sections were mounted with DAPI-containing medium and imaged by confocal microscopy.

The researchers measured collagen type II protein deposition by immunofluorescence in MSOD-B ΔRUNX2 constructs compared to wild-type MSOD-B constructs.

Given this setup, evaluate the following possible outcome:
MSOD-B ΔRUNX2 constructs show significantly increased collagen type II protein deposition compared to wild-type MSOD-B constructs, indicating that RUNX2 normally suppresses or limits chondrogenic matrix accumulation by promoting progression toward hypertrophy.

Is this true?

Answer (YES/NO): NO